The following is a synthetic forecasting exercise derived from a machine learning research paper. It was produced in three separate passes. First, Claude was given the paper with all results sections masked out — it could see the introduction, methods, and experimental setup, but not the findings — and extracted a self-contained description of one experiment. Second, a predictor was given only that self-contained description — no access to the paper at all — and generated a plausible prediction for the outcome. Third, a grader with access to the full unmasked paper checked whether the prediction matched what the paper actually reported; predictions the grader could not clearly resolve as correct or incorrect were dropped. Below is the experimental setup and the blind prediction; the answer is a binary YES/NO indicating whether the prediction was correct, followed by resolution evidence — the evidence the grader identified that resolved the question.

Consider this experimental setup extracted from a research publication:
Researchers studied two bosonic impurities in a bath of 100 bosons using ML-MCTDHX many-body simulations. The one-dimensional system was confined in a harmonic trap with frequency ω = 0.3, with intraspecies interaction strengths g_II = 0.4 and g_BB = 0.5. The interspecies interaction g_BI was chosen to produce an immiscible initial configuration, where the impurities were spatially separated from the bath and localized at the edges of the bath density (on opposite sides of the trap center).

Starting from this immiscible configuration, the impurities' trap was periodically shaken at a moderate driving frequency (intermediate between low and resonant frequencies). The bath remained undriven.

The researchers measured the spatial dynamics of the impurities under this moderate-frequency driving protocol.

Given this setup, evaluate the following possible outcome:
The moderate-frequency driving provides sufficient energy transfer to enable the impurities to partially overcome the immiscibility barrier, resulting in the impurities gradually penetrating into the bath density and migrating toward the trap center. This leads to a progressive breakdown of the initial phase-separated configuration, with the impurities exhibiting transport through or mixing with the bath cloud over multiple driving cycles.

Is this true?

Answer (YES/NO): YES